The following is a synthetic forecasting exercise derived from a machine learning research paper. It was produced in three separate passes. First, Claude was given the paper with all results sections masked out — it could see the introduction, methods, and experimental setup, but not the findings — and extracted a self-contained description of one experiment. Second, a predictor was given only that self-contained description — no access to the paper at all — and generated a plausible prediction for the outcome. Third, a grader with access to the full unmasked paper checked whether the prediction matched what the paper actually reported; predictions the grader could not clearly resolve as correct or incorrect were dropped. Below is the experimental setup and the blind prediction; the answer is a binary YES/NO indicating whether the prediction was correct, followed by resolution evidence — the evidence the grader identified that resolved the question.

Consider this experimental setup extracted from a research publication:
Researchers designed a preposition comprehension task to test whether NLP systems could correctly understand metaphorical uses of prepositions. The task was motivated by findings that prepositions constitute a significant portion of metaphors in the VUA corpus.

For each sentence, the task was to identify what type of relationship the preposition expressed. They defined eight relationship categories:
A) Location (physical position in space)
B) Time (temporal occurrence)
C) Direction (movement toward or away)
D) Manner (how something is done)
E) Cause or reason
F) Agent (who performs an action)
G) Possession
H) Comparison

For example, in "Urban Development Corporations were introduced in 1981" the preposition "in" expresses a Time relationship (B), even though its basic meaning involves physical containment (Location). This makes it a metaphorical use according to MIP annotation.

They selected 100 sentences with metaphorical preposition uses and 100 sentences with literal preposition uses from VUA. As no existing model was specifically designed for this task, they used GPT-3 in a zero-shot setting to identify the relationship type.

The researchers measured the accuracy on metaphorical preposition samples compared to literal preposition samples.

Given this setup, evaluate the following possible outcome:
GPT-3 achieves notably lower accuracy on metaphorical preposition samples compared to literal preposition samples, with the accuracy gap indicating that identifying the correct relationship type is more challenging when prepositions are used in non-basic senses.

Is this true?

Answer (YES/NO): NO